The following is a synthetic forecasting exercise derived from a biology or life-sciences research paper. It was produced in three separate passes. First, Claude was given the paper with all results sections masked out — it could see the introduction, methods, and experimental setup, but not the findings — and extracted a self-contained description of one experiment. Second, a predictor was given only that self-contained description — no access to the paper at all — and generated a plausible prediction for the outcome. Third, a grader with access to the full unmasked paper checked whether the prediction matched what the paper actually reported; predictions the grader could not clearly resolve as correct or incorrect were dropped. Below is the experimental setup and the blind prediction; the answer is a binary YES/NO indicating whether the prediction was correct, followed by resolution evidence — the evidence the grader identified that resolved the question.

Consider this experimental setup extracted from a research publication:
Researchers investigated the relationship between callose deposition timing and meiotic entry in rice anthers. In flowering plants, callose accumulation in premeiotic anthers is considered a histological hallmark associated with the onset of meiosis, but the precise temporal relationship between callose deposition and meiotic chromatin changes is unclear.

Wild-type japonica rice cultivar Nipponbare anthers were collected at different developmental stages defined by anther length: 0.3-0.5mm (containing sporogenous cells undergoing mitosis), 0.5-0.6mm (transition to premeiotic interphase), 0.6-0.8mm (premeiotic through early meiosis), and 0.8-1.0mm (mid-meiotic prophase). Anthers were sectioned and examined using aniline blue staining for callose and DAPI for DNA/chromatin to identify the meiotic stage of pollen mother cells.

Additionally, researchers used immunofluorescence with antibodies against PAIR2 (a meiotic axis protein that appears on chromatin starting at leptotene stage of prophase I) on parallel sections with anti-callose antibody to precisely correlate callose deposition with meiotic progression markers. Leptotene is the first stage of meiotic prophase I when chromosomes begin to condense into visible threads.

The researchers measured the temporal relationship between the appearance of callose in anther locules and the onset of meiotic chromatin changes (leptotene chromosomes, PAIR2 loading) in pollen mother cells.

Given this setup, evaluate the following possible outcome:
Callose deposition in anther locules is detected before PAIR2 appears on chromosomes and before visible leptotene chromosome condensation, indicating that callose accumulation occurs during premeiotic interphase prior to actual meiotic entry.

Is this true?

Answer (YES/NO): YES